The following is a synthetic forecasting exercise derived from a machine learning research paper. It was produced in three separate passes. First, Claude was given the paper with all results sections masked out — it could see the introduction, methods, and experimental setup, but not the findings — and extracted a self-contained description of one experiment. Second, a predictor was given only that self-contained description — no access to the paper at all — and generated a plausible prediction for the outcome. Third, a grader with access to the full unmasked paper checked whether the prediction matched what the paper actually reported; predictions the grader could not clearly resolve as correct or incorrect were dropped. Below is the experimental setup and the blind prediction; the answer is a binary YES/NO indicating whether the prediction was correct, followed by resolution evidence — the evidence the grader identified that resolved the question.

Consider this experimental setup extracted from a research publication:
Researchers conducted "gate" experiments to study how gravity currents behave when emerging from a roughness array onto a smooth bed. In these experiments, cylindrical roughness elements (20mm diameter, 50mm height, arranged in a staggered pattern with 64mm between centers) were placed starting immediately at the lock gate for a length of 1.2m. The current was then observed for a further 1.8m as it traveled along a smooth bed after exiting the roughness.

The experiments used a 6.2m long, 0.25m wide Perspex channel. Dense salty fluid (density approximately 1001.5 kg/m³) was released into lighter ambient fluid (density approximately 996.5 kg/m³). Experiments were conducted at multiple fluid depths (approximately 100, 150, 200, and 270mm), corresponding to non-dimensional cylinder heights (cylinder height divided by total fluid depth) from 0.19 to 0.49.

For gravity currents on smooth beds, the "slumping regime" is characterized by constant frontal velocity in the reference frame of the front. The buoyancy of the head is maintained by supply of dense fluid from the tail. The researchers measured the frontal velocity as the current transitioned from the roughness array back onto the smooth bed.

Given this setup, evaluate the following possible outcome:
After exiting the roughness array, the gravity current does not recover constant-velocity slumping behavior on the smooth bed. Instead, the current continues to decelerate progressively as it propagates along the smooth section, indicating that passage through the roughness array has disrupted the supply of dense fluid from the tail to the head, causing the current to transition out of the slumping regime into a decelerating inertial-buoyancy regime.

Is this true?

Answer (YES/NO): NO